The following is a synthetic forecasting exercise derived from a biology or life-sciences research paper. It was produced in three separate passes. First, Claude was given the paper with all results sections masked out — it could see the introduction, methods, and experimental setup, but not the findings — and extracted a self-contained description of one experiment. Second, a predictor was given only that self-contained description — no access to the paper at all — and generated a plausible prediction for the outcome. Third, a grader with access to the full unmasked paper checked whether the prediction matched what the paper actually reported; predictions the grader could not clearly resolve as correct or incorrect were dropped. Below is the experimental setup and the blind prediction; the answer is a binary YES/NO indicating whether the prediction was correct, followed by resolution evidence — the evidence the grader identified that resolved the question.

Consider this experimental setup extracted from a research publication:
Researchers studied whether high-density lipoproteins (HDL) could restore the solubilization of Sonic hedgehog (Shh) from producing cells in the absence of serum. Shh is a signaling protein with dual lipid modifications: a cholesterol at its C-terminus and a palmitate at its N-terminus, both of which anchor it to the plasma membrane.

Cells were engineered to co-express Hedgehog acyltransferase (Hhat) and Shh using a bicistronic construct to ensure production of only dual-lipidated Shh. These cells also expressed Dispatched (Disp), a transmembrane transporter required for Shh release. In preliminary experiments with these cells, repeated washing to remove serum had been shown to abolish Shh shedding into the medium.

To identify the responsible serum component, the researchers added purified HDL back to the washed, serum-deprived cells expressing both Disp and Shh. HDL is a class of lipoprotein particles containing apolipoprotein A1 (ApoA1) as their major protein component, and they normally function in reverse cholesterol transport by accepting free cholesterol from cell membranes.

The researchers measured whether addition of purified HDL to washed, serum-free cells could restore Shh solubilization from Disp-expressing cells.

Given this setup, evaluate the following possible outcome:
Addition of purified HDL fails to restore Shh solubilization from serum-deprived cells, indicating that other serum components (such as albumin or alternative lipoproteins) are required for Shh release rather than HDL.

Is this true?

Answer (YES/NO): NO